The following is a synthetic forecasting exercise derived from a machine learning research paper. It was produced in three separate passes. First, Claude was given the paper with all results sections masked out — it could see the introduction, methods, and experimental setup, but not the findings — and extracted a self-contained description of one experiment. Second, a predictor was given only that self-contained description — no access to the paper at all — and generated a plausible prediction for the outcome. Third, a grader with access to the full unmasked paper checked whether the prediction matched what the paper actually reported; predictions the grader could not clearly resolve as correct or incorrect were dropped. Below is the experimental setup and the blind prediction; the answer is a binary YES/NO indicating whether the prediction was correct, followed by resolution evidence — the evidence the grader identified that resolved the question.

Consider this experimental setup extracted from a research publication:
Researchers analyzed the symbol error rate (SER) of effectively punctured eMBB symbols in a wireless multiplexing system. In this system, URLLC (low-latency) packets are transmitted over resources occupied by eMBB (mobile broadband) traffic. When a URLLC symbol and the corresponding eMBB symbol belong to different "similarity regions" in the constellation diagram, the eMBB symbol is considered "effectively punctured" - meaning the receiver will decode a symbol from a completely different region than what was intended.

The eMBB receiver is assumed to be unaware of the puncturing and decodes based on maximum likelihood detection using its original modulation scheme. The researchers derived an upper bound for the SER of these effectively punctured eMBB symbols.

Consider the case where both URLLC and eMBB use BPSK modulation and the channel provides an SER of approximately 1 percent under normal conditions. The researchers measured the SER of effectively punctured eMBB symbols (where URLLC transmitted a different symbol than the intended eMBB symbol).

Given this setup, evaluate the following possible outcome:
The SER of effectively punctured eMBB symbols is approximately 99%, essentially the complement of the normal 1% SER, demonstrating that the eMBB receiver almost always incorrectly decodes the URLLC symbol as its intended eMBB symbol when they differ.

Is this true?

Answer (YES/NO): YES